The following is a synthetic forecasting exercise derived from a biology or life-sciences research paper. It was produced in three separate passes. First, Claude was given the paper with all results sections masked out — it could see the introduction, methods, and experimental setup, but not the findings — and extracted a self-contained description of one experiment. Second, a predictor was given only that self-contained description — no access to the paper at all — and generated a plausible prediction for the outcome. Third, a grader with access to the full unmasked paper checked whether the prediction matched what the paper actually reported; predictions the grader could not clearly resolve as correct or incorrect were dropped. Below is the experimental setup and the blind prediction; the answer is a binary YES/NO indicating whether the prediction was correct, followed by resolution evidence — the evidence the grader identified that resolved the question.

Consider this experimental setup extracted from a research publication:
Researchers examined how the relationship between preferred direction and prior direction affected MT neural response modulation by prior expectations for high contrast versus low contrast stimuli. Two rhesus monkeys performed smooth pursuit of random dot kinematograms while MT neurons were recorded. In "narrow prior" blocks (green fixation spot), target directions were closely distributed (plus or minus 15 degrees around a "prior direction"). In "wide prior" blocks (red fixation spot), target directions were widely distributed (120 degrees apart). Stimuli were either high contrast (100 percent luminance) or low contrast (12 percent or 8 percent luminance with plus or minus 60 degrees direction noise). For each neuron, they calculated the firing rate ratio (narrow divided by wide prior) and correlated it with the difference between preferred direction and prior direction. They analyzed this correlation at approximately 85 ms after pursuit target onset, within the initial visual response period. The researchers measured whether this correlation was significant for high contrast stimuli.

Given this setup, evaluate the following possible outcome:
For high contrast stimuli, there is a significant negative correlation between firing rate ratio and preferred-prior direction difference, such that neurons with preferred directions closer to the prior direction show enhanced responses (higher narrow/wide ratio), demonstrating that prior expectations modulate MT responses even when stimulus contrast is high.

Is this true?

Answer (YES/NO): NO